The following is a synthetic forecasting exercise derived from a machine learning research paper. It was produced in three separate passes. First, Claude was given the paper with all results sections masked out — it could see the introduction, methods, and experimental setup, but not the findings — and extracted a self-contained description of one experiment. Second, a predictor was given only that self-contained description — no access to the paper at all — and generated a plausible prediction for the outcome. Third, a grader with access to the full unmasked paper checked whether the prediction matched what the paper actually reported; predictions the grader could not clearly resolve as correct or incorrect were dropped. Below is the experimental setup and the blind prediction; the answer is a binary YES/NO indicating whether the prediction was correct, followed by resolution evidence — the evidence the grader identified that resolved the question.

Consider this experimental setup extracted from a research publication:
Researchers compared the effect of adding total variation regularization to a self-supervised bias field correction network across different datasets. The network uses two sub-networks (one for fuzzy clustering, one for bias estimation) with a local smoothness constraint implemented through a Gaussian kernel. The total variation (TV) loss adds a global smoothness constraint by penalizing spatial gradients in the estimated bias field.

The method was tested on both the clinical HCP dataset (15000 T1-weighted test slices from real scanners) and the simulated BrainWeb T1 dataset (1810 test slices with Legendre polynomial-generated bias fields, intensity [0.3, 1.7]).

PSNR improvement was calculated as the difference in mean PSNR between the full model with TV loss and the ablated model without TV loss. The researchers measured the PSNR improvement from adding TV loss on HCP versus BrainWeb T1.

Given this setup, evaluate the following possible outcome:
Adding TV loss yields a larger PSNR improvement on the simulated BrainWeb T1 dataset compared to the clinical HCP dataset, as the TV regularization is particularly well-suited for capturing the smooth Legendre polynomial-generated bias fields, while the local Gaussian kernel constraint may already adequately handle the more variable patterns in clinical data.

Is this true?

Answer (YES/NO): YES